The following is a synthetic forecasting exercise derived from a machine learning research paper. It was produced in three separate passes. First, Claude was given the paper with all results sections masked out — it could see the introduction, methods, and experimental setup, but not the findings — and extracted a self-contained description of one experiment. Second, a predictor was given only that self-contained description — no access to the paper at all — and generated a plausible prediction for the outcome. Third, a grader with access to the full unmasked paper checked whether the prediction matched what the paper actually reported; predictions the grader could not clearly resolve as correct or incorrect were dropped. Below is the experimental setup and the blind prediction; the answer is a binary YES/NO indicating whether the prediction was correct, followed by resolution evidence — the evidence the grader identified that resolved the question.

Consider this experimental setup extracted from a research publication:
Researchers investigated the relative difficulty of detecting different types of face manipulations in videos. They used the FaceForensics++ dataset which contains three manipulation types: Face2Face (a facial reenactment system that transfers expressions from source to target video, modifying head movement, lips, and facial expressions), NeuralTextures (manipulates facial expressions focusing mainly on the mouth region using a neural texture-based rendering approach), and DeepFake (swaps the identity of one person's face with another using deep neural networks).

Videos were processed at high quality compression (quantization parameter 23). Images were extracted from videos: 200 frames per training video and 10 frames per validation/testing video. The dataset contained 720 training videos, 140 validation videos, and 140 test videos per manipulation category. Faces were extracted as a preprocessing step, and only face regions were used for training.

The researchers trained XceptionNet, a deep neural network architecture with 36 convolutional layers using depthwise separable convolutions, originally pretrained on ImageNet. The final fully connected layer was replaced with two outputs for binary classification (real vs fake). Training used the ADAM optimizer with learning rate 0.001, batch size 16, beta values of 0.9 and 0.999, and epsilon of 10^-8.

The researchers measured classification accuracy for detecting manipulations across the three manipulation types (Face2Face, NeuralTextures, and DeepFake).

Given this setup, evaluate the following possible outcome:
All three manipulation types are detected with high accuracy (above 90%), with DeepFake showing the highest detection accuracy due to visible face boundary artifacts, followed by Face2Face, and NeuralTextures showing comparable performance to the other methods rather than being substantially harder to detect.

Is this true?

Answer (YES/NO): NO